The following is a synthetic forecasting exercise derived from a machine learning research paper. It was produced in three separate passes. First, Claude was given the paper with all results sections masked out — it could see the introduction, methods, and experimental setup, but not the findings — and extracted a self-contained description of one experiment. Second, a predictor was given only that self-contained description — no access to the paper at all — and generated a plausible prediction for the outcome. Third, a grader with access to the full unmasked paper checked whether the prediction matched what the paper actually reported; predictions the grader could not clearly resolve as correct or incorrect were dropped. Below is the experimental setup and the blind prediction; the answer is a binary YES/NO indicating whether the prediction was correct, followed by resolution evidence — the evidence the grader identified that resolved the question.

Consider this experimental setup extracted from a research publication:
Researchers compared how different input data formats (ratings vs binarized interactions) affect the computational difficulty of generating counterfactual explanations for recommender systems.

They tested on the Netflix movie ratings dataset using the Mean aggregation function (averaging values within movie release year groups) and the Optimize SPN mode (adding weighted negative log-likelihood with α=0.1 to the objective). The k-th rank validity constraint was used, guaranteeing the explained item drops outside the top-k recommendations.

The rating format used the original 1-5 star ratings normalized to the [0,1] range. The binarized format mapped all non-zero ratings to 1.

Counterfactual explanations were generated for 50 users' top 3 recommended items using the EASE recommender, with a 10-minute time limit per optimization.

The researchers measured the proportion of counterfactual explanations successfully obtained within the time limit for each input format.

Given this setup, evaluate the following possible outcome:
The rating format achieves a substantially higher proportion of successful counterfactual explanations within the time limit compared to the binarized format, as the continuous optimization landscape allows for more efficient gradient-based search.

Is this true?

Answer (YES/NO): NO